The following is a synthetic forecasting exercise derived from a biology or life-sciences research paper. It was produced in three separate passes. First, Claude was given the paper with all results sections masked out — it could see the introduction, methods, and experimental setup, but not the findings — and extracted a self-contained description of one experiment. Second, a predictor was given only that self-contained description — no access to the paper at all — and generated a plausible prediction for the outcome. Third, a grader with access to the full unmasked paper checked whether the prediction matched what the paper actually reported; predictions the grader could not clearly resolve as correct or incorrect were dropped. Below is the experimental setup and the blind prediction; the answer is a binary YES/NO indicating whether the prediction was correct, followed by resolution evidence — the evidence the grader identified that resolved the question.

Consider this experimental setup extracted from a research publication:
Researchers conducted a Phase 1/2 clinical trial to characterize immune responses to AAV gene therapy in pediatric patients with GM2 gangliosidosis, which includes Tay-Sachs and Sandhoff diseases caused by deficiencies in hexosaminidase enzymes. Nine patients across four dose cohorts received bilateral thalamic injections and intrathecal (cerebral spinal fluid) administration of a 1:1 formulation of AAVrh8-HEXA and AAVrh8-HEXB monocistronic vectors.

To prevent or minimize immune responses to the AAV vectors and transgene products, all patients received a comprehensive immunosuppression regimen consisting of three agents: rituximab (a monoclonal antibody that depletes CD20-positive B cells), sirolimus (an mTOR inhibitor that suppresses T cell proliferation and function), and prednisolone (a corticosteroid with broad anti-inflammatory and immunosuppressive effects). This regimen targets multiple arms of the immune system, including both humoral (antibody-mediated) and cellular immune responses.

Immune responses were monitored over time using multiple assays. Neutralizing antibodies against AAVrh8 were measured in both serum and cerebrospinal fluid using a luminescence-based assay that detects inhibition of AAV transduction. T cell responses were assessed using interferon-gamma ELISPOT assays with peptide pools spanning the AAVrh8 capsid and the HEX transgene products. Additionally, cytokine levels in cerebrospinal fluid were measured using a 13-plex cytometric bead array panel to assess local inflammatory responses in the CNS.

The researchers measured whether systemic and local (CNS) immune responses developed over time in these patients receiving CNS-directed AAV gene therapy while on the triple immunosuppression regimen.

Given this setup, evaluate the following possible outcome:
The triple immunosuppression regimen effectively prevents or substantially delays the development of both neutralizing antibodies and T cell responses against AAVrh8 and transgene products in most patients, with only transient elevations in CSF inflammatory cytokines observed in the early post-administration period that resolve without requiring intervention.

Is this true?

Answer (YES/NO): NO